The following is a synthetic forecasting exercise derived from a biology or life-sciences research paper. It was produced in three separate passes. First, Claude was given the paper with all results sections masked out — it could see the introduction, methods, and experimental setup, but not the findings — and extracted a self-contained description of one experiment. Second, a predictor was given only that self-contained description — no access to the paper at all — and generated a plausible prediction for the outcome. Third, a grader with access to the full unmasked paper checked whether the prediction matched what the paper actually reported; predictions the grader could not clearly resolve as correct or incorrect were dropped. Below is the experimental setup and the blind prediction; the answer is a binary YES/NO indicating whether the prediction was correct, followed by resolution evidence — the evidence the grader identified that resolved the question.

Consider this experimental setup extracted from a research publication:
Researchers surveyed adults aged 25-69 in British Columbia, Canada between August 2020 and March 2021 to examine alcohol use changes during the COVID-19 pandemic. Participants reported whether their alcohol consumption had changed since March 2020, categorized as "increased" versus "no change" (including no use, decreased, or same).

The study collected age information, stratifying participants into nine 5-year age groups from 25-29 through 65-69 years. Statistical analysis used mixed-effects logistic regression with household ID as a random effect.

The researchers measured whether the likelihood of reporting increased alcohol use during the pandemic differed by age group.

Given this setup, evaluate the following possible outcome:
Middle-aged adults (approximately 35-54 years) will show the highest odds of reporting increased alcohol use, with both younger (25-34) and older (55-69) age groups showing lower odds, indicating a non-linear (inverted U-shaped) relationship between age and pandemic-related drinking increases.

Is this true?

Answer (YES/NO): NO